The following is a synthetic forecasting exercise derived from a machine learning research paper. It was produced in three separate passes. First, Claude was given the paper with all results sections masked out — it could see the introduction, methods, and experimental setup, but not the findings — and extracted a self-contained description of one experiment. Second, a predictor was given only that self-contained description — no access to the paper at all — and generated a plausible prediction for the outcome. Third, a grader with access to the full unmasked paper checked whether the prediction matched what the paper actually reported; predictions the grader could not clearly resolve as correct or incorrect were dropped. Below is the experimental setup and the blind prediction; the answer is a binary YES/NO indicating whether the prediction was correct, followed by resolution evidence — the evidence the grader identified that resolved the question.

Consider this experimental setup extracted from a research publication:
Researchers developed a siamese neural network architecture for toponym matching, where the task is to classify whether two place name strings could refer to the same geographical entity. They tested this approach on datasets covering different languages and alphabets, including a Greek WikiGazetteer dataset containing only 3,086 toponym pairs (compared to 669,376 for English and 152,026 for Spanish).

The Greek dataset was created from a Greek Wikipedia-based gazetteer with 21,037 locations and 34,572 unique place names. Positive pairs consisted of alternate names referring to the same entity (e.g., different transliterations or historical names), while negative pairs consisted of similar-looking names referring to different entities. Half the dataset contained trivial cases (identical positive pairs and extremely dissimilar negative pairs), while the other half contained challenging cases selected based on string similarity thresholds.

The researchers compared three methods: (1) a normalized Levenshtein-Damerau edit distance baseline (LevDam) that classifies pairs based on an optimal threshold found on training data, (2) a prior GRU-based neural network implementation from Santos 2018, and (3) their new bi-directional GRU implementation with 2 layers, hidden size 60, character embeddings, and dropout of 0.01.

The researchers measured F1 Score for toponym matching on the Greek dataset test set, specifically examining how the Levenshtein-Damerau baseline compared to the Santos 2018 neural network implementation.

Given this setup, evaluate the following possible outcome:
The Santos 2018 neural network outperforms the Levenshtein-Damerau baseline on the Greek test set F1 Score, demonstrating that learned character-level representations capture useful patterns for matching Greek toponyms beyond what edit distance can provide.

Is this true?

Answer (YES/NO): NO